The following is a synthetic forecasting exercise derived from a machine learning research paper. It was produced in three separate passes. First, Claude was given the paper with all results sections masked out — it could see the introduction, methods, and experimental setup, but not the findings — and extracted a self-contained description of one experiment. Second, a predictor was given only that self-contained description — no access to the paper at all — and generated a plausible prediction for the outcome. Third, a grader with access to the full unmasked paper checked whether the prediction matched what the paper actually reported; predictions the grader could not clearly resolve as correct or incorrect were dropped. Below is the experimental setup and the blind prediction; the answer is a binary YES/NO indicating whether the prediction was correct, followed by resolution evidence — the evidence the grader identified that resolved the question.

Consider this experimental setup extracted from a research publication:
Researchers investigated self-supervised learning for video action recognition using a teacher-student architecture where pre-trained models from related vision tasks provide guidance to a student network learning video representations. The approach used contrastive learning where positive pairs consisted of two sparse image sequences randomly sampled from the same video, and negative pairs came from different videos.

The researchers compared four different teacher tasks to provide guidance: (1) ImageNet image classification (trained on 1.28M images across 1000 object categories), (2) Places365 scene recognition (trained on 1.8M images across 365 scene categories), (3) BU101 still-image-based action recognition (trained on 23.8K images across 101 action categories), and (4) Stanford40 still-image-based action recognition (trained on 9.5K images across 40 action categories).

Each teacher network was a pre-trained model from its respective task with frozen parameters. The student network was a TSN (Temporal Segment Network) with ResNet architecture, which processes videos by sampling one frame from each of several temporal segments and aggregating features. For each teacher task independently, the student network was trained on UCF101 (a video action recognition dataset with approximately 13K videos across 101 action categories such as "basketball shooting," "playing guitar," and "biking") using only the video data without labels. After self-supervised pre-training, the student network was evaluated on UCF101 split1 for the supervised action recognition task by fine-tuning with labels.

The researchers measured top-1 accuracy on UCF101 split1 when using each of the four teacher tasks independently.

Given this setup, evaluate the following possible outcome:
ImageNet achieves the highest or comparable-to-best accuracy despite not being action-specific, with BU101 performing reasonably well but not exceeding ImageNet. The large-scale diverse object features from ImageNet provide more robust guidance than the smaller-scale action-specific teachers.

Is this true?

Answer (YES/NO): NO